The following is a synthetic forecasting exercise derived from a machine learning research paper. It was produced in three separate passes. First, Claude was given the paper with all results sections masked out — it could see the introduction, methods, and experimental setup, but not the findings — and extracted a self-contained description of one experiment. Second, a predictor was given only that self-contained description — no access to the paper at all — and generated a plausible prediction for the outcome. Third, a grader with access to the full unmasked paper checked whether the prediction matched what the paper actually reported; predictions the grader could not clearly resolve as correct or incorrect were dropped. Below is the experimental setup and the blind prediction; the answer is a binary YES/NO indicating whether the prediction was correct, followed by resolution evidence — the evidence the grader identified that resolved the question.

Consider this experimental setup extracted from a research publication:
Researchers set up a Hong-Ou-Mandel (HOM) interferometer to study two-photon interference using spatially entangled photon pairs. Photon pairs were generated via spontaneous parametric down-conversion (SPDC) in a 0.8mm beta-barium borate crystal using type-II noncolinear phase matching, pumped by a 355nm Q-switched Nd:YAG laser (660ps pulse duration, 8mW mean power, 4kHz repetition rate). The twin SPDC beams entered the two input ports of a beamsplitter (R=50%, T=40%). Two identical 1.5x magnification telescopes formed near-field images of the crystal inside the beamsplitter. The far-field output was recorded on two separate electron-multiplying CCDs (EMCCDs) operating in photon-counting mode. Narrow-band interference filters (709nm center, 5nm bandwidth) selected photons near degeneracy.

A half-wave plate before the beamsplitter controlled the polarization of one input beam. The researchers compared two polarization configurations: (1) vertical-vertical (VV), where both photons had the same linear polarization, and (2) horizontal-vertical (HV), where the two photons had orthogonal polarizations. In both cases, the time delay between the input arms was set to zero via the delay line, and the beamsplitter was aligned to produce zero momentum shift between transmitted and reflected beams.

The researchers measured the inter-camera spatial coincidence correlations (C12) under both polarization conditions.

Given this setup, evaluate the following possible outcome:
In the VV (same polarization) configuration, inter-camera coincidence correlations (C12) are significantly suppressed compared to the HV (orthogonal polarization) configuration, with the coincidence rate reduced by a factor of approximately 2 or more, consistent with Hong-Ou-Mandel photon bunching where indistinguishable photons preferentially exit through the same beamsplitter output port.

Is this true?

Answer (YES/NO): YES